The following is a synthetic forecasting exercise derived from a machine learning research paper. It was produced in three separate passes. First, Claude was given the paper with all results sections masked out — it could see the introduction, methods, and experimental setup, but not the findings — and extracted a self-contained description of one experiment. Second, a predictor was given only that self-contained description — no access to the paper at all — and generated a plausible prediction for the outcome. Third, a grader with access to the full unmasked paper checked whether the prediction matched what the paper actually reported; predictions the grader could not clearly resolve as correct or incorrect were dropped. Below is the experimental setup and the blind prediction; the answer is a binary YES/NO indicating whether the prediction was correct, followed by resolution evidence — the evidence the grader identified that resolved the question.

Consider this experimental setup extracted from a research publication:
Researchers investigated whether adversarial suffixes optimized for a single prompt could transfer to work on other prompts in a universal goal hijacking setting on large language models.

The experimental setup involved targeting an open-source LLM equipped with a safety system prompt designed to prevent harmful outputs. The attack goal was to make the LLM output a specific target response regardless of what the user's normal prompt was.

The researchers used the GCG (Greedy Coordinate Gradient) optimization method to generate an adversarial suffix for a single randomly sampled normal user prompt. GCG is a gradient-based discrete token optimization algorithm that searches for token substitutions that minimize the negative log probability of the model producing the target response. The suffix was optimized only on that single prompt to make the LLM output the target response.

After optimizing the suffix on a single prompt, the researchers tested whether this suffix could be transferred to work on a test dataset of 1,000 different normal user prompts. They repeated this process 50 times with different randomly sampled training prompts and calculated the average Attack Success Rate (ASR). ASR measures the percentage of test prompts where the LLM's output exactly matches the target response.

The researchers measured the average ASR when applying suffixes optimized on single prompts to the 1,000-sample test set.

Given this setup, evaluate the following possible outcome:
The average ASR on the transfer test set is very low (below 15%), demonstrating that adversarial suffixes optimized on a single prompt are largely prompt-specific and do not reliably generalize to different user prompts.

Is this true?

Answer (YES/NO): YES